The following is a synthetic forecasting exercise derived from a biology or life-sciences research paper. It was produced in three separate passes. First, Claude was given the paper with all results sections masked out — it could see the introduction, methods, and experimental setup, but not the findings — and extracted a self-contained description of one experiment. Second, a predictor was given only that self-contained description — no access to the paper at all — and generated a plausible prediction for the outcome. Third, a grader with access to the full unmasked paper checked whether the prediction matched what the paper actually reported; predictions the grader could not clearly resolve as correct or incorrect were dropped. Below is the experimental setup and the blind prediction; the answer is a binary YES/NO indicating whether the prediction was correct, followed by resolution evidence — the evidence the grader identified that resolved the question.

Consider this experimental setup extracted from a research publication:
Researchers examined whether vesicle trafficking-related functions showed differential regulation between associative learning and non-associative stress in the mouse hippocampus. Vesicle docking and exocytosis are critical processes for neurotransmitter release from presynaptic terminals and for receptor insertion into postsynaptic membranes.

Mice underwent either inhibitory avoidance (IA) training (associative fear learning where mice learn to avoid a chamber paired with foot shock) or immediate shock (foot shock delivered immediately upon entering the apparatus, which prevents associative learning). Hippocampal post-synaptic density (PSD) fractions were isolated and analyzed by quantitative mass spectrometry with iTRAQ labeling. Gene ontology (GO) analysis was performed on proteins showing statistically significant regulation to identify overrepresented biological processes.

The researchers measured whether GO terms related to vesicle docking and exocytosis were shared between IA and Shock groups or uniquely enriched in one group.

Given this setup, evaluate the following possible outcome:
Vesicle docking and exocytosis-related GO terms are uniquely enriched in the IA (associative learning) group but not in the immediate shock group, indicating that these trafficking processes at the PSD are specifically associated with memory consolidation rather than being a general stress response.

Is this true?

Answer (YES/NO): NO